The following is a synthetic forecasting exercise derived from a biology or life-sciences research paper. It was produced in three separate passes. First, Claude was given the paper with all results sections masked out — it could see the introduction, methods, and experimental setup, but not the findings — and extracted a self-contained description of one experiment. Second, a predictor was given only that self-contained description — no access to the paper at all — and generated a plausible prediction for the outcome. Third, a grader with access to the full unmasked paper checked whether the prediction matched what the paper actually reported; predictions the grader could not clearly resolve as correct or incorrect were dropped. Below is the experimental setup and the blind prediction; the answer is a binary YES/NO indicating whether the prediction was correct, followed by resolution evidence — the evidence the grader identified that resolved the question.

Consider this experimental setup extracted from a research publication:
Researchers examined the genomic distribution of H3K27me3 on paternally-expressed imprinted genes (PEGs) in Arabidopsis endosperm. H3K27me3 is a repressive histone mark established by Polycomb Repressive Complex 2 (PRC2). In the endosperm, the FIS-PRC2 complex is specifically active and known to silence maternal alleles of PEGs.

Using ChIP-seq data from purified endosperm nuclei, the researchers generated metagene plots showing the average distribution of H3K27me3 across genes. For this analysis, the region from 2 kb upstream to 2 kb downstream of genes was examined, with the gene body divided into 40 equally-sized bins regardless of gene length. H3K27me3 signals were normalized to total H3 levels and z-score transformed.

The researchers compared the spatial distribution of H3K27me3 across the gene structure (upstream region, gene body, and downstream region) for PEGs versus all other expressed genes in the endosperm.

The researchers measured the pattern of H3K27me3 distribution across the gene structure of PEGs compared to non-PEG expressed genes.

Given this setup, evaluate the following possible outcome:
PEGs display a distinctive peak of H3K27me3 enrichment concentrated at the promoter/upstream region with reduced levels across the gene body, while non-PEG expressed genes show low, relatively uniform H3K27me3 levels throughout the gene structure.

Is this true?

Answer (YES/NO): NO